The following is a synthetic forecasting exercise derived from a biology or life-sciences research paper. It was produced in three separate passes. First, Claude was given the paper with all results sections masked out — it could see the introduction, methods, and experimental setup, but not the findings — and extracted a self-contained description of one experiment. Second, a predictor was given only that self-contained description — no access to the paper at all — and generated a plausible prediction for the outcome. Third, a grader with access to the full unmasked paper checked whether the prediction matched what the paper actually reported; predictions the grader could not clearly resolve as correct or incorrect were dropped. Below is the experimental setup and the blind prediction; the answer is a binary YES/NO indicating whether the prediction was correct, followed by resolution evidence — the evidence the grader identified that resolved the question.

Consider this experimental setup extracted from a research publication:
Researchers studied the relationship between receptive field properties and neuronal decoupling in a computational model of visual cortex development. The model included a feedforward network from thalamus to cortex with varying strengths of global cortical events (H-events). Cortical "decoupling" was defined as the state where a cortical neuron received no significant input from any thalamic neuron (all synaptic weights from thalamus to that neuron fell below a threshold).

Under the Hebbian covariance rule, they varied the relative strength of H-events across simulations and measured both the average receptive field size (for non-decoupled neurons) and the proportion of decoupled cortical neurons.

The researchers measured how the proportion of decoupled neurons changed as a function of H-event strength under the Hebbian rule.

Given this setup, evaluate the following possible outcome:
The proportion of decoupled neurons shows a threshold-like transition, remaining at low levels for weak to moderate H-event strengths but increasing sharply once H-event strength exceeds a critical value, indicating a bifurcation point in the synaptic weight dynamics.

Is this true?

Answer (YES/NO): NO